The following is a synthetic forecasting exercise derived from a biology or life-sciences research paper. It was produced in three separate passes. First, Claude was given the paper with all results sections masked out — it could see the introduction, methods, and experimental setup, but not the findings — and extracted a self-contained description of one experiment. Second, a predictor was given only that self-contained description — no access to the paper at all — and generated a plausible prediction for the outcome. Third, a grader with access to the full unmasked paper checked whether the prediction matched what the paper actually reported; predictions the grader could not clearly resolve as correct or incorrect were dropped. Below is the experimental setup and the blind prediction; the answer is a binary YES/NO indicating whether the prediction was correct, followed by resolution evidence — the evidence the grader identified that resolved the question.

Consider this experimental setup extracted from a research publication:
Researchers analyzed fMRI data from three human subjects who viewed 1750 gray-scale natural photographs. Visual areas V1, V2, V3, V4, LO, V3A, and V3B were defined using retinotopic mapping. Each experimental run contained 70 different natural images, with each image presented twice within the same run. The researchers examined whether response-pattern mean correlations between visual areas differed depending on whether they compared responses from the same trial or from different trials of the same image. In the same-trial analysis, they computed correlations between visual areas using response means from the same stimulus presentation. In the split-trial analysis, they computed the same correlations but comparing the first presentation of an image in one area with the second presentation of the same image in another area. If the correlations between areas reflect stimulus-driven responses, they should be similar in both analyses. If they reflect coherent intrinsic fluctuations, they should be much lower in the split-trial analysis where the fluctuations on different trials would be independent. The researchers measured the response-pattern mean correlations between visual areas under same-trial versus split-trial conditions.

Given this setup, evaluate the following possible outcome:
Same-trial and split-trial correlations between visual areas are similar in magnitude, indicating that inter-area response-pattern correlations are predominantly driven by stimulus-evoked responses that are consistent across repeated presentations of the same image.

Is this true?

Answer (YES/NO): NO